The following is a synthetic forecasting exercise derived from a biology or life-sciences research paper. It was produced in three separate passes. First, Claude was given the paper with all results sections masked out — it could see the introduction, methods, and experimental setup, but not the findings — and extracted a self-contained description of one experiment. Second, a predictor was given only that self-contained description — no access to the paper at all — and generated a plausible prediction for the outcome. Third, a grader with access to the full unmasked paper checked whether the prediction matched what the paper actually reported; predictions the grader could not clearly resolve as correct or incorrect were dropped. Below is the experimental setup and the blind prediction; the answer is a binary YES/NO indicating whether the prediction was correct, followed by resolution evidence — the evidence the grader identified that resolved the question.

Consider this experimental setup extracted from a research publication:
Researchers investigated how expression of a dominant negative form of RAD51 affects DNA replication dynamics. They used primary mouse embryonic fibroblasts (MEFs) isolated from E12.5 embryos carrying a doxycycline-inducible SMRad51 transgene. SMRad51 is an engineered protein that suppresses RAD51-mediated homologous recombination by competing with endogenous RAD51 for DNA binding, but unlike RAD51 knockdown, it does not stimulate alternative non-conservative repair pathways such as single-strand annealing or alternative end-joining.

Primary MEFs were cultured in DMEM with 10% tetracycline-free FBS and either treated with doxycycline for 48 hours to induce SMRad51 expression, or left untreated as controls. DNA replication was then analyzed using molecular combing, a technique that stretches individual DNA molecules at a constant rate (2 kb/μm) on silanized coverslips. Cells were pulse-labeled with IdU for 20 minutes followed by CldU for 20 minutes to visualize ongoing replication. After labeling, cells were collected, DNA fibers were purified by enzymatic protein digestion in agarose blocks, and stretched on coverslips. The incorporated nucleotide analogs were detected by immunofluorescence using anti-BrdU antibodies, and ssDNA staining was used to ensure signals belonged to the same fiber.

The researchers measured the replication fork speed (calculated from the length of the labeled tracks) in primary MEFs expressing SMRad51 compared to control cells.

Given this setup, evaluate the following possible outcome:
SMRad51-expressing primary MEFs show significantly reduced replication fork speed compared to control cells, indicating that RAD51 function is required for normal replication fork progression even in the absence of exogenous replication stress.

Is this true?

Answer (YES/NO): YES